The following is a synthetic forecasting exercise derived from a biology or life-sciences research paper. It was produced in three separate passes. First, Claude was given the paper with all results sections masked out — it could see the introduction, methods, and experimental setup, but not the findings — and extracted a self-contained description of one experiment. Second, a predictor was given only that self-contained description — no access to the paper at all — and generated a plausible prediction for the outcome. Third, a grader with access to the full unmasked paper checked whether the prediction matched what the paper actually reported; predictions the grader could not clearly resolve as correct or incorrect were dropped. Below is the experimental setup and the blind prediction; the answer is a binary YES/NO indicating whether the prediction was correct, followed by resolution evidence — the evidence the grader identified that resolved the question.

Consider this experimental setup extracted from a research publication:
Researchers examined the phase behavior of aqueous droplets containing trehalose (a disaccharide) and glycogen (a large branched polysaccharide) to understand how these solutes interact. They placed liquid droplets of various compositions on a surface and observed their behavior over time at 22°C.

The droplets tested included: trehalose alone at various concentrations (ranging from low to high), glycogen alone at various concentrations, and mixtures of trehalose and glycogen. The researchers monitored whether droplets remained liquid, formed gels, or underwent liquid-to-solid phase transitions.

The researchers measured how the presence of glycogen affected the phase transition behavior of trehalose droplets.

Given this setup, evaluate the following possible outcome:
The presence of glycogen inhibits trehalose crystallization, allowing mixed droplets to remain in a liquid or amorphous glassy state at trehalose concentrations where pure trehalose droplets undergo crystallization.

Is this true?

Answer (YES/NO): YES